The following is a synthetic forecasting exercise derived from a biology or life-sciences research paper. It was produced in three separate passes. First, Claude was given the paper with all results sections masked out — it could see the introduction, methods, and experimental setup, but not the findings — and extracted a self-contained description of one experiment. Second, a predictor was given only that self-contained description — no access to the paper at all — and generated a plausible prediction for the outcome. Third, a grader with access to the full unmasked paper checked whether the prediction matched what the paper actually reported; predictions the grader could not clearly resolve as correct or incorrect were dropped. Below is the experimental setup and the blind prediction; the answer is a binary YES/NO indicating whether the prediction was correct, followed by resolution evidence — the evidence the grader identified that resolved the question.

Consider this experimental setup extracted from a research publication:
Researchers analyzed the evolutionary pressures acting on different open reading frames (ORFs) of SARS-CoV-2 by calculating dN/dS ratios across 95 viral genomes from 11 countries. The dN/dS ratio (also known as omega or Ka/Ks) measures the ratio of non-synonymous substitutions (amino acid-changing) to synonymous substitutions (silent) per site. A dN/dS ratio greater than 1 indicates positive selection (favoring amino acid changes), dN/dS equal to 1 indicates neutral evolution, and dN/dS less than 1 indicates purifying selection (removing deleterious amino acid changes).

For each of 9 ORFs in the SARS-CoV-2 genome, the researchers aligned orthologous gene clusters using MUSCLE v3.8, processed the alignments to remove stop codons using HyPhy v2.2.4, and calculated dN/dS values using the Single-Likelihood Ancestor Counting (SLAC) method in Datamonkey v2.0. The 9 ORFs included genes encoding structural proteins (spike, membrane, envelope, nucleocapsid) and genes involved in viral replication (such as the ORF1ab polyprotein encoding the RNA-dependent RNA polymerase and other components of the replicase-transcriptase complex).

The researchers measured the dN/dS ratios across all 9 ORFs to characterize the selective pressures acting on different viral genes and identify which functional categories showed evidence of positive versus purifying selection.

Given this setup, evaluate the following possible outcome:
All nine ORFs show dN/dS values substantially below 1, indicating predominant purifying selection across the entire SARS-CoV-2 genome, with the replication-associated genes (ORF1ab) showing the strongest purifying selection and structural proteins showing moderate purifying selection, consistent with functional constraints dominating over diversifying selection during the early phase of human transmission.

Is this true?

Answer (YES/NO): NO